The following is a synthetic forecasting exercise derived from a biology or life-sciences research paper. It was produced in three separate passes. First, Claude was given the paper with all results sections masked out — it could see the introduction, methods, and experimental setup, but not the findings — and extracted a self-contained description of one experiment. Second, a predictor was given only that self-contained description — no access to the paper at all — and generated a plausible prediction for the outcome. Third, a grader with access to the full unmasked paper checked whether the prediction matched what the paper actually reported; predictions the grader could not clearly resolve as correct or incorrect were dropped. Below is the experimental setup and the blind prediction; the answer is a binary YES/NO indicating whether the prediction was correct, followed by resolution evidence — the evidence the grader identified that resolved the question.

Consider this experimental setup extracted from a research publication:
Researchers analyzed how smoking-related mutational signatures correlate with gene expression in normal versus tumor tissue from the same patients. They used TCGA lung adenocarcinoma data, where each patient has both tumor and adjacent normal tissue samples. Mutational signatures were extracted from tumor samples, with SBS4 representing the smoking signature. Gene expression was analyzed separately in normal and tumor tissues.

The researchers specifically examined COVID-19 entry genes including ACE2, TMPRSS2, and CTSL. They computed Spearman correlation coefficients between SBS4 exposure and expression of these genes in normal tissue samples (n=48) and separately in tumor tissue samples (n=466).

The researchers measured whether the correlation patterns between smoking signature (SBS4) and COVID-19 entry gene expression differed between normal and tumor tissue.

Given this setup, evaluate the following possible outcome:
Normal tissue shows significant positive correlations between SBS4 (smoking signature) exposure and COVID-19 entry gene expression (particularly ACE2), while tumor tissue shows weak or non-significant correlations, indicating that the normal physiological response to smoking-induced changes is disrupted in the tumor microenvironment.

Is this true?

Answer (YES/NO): NO